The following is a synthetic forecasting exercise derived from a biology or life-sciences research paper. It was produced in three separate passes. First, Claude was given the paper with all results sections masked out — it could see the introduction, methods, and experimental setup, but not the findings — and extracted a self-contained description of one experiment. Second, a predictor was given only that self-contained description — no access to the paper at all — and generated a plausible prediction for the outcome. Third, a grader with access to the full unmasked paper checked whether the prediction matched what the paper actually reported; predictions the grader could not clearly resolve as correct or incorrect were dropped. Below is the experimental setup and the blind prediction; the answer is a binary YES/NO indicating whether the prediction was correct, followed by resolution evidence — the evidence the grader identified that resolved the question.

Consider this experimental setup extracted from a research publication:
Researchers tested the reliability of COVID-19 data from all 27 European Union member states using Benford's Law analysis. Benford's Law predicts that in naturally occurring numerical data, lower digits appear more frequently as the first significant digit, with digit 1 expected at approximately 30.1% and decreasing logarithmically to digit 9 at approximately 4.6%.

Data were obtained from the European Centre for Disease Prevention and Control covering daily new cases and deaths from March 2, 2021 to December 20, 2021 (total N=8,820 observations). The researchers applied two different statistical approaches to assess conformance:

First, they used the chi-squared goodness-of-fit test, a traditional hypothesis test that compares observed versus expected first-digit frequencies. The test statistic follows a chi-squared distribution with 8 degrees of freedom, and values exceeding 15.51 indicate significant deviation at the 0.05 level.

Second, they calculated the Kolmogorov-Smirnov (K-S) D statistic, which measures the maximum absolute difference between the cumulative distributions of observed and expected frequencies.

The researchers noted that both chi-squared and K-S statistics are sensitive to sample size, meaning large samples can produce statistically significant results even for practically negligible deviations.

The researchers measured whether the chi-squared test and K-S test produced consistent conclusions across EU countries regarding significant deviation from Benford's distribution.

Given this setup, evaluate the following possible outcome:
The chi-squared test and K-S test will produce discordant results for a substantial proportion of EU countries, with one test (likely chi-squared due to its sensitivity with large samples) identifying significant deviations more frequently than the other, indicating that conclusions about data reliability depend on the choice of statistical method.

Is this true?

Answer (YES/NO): NO